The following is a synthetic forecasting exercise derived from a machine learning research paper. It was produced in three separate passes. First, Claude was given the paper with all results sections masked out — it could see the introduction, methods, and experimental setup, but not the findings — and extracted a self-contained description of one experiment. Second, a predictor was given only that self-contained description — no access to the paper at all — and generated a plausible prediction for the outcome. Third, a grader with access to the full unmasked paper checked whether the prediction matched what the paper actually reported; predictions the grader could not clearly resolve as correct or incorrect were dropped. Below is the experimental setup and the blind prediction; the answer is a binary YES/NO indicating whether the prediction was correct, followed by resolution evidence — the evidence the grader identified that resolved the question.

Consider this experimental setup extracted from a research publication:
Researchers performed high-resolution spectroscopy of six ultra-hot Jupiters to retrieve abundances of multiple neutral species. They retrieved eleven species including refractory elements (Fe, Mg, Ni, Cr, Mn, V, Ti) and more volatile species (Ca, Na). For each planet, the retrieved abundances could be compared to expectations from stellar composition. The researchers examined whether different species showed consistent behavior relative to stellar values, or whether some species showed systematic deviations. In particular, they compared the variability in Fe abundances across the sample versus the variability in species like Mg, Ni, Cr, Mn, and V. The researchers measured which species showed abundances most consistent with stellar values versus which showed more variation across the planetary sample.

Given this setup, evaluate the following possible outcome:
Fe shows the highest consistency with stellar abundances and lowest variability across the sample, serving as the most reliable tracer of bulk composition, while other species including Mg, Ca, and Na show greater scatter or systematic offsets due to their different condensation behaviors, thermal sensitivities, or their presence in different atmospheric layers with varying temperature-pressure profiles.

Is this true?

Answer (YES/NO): YES